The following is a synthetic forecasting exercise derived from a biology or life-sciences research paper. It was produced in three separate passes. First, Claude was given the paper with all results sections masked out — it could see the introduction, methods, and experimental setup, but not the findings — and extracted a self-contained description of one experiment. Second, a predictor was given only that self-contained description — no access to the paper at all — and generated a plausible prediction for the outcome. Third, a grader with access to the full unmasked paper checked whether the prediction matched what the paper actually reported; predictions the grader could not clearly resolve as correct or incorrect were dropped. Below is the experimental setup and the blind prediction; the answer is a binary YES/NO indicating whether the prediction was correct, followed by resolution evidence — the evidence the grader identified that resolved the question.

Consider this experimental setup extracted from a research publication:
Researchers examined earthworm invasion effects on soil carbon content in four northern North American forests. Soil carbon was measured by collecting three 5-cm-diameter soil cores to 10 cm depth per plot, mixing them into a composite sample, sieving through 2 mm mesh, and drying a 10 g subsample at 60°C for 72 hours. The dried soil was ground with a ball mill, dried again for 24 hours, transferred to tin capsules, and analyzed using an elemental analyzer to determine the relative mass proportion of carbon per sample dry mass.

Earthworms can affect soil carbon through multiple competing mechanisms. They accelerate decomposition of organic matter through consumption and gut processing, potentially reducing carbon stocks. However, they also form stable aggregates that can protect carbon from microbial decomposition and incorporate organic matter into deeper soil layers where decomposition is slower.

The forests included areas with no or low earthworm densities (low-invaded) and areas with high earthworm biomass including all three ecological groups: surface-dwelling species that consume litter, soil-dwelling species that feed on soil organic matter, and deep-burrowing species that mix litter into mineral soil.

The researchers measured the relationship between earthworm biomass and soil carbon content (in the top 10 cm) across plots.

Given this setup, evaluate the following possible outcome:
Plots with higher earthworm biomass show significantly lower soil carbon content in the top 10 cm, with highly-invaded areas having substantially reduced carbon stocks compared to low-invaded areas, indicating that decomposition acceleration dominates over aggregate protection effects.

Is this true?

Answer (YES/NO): YES